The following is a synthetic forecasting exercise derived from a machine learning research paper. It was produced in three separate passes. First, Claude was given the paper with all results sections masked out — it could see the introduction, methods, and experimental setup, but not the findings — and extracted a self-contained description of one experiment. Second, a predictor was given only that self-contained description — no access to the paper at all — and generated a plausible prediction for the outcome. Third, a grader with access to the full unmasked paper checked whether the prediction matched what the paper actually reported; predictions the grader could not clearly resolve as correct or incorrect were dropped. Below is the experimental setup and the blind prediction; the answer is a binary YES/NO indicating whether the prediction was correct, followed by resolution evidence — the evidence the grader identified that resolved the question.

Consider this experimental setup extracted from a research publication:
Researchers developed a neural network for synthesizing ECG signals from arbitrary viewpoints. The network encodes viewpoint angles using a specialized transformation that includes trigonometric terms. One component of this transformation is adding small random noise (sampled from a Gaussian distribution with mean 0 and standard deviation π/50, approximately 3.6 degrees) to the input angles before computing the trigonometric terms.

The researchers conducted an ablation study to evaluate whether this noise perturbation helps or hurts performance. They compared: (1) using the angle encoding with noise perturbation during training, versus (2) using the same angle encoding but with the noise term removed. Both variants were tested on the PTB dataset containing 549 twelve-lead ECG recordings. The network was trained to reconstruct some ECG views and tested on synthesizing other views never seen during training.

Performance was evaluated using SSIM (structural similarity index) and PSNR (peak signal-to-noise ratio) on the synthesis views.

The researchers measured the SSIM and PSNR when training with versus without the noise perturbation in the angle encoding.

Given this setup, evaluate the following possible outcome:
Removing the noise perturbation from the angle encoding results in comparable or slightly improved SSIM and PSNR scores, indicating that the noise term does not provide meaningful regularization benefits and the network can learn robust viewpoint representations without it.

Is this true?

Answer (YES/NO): NO